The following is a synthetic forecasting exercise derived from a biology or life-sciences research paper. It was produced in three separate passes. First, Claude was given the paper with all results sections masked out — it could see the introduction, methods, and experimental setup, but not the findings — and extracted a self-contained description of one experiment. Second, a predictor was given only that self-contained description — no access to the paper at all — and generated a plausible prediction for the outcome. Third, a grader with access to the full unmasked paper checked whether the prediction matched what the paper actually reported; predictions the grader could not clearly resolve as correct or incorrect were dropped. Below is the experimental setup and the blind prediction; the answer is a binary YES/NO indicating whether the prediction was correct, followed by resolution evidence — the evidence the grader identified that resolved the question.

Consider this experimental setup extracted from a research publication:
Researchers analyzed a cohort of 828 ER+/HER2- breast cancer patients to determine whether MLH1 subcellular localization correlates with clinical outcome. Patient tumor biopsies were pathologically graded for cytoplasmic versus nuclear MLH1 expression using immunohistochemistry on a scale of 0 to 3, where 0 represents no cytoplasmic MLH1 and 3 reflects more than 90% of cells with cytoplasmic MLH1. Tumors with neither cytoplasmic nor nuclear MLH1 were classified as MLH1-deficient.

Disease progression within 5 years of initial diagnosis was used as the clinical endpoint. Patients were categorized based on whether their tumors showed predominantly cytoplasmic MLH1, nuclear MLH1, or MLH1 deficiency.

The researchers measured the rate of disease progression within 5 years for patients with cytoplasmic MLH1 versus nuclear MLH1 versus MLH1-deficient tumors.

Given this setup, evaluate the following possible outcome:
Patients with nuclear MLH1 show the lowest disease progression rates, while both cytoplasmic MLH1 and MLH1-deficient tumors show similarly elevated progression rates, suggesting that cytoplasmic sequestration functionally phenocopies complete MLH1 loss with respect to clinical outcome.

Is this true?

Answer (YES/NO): YES